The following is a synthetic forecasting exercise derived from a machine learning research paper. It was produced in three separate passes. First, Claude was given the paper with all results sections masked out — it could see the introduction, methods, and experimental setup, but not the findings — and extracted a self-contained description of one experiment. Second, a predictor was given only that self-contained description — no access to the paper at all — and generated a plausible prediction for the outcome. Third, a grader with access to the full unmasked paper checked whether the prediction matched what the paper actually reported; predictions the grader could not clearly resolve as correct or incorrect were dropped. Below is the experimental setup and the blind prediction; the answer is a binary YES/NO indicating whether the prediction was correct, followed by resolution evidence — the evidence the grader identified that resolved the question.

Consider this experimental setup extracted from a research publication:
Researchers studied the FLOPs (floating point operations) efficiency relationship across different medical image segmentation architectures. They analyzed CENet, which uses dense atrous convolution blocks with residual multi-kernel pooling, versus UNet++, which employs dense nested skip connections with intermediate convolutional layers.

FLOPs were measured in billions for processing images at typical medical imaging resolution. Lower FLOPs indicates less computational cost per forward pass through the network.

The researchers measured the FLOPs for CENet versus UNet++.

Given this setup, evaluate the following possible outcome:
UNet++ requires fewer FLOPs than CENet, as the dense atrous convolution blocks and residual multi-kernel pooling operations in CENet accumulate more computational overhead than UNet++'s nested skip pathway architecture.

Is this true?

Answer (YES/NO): NO